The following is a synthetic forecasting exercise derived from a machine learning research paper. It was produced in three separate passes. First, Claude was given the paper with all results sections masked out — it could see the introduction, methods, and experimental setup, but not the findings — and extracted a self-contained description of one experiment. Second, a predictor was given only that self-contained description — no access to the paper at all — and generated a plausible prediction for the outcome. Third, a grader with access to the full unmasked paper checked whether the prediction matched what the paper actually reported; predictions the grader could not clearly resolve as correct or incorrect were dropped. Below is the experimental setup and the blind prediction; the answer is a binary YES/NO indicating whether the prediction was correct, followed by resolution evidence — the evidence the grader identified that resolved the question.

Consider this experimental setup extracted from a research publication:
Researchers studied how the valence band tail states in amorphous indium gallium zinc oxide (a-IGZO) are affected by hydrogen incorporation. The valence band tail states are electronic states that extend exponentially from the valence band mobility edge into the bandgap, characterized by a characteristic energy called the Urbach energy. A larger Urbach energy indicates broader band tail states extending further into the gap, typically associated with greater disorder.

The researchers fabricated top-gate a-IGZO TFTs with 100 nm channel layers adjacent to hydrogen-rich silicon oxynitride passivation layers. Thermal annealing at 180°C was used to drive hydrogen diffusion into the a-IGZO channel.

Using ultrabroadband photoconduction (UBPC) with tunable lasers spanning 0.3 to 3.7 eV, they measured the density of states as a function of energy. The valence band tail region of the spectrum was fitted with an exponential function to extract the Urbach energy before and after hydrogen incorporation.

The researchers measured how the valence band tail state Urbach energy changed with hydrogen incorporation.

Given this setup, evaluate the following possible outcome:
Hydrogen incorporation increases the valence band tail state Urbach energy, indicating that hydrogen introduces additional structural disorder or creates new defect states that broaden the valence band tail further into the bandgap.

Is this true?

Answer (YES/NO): YES